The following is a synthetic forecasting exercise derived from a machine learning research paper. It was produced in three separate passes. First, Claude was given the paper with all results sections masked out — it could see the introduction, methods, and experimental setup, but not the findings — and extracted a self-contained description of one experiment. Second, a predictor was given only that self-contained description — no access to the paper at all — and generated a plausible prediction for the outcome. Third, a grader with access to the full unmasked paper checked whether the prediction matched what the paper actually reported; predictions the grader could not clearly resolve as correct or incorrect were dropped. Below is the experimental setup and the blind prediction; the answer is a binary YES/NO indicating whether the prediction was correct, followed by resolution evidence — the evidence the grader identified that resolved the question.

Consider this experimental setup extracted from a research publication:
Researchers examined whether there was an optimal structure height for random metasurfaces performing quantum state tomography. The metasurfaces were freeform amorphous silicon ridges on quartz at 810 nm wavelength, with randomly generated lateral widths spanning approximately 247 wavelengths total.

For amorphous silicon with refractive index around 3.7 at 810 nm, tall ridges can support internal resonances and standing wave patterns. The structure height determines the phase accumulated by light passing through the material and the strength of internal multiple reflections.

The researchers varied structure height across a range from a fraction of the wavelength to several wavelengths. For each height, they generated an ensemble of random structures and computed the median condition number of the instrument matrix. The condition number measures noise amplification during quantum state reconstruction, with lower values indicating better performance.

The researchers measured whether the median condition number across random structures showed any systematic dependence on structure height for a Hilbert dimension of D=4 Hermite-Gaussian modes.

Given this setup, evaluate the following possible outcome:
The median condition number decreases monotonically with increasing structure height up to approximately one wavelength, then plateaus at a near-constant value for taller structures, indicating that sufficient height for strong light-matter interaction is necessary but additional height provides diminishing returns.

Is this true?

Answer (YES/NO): NO